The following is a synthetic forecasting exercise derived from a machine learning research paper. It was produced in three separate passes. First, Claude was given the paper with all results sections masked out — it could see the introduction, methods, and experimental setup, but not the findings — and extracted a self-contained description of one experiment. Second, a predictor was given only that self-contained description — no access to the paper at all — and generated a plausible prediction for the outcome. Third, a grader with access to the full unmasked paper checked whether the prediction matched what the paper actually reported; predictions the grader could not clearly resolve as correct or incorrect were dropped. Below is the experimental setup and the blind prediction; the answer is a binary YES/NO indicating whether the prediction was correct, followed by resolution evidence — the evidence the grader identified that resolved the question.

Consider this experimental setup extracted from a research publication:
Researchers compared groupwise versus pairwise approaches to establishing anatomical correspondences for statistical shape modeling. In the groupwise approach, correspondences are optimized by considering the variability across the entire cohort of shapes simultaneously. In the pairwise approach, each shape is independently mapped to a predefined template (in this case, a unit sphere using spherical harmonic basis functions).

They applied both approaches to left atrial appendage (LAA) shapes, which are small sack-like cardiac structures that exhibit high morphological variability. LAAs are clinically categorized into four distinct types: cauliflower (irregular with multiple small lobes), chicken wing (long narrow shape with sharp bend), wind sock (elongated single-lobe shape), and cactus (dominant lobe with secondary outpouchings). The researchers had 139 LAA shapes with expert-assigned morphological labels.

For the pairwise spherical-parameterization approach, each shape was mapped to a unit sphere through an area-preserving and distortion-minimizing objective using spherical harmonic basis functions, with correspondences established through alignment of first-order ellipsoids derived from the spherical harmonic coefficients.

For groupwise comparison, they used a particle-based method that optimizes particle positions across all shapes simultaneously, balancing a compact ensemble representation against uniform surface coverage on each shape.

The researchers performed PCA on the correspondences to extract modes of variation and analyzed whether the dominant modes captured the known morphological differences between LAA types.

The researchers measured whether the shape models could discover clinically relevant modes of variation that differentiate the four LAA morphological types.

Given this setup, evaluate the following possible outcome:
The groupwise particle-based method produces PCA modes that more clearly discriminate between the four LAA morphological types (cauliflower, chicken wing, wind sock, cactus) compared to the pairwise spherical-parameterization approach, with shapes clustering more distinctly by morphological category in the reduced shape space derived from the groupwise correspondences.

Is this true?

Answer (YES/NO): YES